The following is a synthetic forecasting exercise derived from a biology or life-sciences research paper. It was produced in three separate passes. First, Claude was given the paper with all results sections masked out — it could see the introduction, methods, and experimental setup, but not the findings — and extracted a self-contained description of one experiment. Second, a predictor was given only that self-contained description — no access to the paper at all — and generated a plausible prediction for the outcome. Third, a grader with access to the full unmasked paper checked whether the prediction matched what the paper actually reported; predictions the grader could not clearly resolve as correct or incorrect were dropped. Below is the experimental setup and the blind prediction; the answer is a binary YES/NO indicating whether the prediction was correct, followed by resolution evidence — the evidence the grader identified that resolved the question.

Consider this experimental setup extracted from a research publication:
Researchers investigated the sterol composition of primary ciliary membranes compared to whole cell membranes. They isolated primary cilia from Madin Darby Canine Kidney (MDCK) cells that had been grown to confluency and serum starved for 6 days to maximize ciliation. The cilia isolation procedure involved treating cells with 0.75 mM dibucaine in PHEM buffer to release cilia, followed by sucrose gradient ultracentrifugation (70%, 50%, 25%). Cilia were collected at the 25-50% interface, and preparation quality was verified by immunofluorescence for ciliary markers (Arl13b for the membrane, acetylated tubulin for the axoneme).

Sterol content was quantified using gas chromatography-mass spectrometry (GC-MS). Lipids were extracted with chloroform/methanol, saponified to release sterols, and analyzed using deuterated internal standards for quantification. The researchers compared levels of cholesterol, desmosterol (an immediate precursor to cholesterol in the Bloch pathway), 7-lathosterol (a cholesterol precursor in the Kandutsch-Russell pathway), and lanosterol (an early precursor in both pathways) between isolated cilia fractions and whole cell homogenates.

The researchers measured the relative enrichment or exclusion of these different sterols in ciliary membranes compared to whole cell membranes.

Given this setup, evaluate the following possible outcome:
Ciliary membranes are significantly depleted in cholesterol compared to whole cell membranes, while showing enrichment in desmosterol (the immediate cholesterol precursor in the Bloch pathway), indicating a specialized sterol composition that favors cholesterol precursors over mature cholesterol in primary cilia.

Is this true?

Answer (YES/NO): NO